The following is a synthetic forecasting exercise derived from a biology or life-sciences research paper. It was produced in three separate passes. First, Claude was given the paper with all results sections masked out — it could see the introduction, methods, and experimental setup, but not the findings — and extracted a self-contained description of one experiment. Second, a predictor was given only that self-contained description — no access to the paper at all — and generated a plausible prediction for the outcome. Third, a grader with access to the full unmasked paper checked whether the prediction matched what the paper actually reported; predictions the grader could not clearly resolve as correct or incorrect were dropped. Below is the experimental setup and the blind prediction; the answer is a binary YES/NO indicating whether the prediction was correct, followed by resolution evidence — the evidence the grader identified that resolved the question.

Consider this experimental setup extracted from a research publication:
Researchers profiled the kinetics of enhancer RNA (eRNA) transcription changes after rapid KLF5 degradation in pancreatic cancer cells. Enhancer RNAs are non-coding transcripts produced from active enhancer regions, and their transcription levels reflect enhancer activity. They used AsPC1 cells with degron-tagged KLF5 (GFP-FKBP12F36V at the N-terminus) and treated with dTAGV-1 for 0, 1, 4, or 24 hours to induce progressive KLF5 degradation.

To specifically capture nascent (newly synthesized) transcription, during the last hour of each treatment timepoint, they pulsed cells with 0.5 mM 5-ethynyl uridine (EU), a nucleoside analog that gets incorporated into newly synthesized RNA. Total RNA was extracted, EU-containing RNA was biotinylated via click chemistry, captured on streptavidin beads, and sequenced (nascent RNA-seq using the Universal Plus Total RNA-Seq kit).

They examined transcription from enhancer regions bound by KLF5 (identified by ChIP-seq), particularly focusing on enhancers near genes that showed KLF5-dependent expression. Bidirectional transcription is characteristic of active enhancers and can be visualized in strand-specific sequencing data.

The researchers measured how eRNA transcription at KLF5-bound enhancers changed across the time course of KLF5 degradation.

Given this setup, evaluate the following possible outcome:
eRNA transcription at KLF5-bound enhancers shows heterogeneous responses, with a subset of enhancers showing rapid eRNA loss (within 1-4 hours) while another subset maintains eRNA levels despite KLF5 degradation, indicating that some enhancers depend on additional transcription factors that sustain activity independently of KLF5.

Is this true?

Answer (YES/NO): YES